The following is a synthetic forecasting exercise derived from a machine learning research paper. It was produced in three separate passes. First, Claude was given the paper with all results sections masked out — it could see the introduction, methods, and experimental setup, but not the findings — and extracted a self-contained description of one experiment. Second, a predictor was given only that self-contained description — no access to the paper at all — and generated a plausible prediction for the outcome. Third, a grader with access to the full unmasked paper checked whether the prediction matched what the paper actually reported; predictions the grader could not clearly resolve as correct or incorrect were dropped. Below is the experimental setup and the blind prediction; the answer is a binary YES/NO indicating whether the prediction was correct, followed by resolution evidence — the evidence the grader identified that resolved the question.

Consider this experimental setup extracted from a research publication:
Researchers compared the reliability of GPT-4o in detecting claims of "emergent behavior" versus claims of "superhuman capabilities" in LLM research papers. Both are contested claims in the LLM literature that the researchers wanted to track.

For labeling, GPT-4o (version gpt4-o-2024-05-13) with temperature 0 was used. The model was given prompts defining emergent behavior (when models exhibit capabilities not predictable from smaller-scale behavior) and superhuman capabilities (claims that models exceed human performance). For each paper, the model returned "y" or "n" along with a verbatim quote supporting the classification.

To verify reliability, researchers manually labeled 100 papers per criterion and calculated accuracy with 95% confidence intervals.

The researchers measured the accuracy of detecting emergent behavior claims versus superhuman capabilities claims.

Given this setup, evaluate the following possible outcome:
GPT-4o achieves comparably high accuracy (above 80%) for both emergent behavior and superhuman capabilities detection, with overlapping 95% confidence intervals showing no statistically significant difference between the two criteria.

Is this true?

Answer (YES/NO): NO